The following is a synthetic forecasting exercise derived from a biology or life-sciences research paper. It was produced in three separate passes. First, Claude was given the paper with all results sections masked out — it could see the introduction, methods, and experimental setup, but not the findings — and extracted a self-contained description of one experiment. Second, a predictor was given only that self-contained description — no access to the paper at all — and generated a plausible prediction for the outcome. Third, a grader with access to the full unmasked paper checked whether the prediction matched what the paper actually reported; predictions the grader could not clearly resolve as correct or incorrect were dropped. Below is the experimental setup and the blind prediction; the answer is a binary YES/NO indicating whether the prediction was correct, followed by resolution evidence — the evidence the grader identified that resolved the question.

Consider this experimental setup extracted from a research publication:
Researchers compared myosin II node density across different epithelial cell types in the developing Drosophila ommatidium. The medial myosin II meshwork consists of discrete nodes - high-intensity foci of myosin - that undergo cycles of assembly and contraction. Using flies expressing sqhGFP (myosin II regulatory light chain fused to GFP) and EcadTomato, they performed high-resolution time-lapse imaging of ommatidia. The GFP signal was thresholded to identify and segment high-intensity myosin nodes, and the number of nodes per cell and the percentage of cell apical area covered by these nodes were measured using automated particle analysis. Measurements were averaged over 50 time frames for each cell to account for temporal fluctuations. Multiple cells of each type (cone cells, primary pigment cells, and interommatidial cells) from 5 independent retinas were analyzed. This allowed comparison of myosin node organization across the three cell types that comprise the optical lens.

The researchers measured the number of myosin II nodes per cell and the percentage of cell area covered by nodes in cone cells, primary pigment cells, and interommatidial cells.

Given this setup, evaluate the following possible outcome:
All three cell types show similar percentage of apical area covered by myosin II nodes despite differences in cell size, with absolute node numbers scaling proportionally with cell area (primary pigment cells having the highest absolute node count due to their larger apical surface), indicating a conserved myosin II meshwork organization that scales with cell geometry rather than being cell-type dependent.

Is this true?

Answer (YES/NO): NO